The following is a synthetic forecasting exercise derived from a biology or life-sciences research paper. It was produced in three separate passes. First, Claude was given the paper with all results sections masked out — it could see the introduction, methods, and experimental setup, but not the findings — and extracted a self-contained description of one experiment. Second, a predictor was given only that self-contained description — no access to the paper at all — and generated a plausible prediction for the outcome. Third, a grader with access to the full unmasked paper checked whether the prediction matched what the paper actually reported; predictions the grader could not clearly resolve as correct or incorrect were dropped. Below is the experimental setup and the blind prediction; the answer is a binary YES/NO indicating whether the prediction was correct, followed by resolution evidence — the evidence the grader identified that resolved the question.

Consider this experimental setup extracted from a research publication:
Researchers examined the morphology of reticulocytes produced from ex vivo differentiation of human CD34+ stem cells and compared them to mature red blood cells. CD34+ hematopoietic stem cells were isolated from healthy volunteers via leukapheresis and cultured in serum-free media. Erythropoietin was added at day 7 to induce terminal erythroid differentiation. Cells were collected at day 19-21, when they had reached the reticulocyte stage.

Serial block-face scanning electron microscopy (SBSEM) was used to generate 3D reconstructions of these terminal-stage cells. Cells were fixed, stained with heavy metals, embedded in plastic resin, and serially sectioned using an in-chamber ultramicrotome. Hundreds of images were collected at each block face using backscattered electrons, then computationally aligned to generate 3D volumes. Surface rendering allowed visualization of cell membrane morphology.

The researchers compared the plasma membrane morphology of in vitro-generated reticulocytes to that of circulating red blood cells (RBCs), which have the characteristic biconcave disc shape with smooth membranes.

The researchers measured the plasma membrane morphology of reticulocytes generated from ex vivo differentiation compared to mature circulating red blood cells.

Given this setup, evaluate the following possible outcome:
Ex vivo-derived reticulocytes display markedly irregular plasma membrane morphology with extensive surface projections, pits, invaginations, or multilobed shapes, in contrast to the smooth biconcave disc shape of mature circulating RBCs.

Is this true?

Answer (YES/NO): YES